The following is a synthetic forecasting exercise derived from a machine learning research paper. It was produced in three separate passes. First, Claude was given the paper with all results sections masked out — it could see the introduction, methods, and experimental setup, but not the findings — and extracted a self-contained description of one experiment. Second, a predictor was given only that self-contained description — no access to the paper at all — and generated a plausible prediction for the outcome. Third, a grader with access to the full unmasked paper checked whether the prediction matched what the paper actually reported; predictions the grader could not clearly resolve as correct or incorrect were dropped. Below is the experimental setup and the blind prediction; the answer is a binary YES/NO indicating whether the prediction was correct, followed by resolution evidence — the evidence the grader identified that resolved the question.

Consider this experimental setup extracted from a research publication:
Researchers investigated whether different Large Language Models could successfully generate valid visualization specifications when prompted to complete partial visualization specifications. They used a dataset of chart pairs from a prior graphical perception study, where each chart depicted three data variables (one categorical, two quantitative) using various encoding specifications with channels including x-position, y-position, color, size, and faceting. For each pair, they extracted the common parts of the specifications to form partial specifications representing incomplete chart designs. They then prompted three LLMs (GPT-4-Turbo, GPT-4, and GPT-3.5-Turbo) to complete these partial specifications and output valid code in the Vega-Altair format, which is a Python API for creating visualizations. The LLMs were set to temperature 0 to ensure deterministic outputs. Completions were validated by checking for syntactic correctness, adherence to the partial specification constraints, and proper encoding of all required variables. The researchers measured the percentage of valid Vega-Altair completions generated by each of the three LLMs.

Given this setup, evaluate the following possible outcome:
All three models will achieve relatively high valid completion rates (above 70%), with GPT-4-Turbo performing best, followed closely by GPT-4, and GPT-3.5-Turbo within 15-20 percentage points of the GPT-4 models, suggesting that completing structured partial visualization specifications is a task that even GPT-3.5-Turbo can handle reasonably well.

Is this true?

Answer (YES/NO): NO